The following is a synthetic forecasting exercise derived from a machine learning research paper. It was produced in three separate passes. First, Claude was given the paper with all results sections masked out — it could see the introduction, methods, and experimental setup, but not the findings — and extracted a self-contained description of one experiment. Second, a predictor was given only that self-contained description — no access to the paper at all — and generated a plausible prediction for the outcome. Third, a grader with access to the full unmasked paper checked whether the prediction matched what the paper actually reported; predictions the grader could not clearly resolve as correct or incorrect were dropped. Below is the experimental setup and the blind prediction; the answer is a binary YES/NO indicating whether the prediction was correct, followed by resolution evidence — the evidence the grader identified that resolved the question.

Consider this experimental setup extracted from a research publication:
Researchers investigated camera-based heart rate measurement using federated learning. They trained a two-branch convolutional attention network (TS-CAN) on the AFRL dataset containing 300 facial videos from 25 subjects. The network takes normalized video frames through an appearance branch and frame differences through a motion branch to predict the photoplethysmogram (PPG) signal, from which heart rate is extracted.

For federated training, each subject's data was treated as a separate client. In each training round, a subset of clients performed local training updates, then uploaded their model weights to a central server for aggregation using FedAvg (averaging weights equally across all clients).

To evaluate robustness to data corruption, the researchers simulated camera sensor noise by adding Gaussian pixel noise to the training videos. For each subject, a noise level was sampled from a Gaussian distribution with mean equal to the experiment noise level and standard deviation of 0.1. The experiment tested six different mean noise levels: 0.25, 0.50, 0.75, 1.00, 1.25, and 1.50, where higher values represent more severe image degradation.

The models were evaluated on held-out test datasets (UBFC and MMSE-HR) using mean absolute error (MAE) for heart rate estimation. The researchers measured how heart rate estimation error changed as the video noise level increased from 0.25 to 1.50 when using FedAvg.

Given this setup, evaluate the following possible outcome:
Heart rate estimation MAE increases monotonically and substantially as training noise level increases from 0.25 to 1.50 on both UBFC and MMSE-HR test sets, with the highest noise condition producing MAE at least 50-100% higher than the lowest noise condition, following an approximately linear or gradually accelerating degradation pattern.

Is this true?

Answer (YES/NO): NO